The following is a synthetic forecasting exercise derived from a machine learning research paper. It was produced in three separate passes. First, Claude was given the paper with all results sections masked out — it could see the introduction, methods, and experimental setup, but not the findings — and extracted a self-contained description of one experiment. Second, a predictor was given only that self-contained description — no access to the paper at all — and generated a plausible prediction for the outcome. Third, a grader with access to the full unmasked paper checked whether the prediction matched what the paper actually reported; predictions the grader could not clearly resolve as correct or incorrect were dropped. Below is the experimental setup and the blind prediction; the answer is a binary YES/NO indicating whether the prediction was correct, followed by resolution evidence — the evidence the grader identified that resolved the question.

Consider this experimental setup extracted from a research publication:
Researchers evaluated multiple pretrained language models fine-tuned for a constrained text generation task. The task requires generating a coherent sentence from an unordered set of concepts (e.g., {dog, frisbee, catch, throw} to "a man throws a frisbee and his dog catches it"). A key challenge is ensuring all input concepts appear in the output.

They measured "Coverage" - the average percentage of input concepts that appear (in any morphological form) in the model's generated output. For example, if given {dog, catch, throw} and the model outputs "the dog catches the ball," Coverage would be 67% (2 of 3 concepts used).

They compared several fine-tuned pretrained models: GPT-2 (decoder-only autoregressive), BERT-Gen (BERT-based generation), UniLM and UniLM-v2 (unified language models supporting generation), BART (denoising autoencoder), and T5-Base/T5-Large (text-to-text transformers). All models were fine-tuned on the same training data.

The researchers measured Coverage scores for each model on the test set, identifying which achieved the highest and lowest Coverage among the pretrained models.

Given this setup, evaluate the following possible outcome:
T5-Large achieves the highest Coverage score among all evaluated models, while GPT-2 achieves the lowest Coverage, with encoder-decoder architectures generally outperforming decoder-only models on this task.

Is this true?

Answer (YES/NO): NO